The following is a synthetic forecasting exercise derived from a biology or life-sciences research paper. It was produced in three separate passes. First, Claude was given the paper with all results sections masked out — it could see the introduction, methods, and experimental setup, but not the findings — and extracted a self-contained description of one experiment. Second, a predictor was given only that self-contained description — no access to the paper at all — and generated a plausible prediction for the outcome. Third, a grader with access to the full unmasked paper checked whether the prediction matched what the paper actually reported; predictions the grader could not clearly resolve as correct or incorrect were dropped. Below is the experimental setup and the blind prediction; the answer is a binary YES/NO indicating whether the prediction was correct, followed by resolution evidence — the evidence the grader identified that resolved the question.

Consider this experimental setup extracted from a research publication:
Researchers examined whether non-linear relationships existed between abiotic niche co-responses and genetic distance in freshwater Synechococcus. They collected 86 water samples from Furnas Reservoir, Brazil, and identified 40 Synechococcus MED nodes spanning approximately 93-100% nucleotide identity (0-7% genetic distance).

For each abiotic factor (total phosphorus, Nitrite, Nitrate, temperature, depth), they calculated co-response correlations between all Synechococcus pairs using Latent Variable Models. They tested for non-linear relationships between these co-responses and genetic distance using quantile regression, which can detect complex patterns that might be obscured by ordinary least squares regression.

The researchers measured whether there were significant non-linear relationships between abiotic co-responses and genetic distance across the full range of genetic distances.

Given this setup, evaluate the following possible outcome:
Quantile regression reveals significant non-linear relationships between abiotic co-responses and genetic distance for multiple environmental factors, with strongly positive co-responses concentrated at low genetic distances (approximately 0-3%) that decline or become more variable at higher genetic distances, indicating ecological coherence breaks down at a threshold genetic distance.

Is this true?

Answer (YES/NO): NO